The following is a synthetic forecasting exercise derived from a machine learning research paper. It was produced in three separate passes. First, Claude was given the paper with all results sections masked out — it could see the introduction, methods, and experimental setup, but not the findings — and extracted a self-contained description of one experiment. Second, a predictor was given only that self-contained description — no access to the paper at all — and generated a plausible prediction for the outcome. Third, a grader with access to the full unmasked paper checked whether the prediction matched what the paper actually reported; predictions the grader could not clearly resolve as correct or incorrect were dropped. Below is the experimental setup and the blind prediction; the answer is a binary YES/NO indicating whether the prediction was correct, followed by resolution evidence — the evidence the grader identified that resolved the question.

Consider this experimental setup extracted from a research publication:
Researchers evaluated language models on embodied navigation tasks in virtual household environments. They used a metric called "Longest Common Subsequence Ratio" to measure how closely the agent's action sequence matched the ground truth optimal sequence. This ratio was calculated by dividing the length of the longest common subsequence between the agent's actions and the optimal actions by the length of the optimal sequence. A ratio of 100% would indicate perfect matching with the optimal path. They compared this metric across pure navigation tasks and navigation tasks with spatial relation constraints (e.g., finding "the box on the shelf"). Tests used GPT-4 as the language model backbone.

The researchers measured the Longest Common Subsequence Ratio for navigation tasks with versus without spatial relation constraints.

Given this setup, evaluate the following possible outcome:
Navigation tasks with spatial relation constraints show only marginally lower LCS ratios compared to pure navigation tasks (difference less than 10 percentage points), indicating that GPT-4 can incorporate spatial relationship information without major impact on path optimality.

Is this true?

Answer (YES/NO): NO